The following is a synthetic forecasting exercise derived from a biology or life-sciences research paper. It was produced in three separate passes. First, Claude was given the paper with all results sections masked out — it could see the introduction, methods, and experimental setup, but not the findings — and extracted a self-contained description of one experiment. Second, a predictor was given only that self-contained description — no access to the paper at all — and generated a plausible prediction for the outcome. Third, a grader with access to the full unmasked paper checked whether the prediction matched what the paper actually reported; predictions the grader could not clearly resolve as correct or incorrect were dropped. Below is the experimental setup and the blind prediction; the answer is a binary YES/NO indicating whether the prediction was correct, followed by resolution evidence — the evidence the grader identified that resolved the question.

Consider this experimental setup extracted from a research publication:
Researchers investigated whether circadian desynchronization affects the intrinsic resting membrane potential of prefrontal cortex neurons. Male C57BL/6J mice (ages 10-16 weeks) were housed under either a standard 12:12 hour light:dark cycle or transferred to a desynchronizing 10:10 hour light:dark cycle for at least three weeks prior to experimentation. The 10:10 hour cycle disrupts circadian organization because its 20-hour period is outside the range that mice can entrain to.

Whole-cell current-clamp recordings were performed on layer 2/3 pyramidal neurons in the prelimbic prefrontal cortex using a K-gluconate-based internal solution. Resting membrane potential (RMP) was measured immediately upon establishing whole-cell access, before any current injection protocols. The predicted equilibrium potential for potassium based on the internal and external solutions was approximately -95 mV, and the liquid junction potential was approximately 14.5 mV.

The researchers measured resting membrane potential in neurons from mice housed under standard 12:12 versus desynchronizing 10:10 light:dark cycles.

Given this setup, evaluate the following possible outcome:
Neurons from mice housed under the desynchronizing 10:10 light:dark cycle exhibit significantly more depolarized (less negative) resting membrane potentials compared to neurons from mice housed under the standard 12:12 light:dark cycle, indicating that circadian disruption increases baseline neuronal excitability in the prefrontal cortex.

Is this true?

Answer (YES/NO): NO